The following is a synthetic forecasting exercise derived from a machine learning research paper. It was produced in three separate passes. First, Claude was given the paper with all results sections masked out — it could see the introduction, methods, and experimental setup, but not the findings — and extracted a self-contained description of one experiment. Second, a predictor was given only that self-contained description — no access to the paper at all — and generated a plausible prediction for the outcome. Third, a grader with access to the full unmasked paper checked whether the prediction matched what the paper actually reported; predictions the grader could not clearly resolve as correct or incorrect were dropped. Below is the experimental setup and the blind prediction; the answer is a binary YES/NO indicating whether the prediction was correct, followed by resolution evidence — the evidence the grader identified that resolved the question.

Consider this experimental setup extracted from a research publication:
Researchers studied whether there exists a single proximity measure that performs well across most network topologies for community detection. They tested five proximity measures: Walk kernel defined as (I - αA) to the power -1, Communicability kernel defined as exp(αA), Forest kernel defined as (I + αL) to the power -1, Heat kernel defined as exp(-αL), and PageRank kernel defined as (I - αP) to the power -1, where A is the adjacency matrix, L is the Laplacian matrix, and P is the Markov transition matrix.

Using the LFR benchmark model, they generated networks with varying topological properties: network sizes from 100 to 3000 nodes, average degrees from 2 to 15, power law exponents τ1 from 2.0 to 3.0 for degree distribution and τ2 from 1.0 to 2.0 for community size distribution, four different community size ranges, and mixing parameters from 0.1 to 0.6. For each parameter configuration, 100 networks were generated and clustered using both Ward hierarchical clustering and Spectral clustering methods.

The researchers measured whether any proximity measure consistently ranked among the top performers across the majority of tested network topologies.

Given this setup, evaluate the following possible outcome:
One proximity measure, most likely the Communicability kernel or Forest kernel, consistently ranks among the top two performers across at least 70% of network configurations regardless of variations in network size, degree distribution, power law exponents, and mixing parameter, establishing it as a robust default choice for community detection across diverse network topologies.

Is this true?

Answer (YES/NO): NO